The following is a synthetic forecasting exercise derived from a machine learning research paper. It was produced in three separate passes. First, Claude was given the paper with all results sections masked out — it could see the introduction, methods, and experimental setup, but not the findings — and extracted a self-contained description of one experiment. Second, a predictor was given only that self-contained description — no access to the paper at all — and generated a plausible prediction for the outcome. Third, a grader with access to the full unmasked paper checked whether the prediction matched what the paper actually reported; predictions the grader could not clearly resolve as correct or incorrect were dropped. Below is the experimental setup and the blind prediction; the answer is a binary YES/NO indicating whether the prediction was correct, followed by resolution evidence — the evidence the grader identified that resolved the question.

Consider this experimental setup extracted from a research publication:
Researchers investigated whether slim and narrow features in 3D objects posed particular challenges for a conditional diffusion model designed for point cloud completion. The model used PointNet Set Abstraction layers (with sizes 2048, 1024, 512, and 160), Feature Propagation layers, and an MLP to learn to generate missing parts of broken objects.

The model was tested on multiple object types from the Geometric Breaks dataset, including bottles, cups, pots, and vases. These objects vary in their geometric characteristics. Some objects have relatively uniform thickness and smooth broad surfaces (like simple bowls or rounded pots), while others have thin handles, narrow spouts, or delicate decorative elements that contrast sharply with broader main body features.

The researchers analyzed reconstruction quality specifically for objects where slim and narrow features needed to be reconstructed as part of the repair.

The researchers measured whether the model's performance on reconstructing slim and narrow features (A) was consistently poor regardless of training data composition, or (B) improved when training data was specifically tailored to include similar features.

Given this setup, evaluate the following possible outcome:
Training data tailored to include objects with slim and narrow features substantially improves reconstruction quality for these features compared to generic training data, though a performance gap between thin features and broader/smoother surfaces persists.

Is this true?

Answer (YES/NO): YES